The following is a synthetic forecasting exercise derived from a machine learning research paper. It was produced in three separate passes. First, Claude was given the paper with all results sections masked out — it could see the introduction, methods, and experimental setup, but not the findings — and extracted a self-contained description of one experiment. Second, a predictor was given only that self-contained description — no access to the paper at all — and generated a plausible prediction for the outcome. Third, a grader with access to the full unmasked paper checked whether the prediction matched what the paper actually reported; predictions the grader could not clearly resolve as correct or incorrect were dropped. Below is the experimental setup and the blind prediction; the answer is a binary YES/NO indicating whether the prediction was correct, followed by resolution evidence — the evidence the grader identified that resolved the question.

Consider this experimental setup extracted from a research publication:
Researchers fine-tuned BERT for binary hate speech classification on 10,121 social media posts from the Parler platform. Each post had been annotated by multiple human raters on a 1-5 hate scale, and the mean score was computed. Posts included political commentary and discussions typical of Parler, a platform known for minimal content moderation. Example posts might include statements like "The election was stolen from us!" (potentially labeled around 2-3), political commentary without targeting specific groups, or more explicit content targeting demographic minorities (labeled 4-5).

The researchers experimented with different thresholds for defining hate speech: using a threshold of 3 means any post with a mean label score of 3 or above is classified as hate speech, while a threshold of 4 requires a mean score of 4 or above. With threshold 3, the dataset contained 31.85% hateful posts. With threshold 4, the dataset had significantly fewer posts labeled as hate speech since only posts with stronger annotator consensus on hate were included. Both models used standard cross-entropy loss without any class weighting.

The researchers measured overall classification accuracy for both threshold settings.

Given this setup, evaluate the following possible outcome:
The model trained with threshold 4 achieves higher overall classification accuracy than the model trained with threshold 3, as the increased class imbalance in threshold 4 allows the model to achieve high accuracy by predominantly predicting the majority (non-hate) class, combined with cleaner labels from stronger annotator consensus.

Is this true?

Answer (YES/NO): YES